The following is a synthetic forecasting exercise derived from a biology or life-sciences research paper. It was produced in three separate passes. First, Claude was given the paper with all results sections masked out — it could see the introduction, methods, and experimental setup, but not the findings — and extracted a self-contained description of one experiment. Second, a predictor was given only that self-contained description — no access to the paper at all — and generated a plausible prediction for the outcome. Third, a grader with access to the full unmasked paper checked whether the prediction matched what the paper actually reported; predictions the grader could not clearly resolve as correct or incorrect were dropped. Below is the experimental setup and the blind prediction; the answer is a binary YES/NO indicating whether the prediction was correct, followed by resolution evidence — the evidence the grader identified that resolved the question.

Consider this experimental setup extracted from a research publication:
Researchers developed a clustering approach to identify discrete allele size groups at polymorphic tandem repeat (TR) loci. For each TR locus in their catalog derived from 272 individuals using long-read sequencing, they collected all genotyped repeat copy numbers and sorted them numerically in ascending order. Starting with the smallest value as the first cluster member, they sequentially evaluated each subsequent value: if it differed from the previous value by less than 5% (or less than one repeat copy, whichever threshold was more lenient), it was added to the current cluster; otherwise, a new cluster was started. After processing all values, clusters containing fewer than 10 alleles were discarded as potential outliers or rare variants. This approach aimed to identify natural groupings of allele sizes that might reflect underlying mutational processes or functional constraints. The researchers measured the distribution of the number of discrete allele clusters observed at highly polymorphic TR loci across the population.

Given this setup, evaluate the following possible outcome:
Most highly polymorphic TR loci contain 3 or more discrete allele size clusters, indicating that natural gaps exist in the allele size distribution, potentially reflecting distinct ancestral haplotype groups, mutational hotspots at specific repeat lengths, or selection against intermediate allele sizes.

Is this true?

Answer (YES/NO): NO